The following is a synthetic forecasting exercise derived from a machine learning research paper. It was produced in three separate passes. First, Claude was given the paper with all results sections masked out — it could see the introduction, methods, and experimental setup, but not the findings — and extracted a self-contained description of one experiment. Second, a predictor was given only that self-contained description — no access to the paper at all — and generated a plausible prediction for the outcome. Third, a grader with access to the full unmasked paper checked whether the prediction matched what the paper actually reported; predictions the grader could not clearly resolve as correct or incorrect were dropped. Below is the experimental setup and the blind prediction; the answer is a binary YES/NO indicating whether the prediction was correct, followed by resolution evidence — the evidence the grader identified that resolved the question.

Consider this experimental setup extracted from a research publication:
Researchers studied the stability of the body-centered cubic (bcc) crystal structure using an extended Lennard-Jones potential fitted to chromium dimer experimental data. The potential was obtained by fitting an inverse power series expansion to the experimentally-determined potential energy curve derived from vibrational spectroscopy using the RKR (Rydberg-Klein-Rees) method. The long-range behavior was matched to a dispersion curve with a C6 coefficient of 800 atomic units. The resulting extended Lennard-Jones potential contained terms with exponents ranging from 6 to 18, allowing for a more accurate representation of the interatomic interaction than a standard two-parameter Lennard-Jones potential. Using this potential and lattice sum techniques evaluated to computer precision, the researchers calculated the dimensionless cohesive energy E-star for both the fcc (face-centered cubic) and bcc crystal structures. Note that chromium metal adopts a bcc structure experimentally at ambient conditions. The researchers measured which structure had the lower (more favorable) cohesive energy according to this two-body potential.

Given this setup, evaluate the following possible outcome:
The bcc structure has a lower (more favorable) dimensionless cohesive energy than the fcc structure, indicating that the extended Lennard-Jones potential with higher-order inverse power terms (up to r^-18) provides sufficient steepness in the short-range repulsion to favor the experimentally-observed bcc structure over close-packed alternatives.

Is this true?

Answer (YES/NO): NO